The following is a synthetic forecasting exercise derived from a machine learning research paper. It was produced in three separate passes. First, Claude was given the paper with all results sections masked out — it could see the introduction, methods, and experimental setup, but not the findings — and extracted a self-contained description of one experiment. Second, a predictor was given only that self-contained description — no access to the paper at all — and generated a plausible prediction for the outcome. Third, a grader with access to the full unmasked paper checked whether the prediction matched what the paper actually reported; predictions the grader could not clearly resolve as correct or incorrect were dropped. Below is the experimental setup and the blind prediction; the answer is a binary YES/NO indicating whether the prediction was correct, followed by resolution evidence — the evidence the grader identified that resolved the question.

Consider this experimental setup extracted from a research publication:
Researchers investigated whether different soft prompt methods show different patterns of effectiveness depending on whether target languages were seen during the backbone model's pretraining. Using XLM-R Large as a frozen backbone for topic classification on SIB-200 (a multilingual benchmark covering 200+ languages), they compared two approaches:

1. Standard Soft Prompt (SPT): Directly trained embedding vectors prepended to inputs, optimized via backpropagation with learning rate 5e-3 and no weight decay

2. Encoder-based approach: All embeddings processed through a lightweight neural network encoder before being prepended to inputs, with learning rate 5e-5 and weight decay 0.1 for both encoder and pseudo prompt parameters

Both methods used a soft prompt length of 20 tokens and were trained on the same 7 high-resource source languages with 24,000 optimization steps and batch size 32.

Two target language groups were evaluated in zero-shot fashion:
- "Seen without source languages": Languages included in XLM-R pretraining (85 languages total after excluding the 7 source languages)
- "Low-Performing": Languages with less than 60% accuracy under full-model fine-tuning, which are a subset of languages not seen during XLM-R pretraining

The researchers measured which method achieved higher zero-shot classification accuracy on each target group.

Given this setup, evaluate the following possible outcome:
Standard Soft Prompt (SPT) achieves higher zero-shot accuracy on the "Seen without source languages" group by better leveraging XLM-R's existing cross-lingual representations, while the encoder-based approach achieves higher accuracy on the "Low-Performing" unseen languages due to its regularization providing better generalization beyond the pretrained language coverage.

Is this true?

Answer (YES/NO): YES